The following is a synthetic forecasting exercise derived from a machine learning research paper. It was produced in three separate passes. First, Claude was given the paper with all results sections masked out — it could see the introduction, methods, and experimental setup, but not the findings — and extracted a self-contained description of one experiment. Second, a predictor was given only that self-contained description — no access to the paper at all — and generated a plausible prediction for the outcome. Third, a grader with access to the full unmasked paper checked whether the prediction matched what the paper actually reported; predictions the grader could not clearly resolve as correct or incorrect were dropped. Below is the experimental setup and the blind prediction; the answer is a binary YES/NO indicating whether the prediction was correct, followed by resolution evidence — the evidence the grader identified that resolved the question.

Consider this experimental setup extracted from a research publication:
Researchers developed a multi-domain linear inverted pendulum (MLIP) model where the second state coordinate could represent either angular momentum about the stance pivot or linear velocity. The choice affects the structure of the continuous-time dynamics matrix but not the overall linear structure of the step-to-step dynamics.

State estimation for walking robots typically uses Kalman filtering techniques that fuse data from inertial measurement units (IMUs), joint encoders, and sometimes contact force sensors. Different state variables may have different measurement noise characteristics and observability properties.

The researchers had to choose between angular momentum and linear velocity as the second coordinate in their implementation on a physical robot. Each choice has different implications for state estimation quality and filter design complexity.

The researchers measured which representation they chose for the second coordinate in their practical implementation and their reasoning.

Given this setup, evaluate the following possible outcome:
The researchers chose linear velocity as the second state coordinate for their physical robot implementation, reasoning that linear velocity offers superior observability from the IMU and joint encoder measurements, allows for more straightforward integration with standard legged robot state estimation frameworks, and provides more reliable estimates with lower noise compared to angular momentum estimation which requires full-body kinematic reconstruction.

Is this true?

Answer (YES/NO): NO